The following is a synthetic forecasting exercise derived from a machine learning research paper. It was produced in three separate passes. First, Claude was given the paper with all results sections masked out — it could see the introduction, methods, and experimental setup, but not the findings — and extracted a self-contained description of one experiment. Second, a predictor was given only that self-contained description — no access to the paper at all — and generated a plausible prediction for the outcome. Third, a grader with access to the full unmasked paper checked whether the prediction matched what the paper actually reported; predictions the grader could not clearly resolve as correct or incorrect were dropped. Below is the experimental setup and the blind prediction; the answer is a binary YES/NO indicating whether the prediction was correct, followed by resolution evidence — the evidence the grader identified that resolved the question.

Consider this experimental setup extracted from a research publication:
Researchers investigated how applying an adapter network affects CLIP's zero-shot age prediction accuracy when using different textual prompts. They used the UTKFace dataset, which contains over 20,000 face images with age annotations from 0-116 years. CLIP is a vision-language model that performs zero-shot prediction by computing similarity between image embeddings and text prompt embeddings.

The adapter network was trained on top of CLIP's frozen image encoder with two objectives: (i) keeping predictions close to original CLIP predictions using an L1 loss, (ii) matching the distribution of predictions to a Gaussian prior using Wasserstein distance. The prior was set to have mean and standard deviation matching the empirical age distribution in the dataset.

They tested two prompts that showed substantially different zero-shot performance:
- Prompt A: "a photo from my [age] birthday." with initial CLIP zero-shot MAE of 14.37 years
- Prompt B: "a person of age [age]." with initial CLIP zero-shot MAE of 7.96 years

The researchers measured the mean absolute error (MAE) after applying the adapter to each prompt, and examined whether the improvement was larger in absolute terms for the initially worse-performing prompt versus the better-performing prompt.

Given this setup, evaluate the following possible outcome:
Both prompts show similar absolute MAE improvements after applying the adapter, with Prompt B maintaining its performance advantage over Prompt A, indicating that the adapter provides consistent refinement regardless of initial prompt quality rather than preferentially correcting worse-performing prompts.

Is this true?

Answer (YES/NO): NO